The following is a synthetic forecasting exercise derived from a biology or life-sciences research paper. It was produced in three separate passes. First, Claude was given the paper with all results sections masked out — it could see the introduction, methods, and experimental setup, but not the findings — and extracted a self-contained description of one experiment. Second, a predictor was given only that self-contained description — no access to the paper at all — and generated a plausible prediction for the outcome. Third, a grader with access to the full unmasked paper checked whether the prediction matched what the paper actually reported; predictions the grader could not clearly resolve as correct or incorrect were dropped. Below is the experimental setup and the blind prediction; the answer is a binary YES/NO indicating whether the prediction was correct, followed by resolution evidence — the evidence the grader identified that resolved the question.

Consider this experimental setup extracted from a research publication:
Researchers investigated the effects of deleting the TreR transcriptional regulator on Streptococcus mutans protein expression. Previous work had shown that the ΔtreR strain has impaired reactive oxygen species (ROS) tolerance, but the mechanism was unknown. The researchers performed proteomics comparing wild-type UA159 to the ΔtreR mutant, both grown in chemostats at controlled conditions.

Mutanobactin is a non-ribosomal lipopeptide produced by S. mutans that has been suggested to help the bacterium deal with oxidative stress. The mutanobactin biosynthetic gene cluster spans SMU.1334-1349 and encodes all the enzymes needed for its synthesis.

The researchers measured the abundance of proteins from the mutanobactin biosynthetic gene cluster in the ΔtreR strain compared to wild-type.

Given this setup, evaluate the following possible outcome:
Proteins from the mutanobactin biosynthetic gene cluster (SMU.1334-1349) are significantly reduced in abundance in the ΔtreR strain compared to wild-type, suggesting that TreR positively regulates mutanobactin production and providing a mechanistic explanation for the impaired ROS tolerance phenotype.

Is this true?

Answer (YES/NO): YES